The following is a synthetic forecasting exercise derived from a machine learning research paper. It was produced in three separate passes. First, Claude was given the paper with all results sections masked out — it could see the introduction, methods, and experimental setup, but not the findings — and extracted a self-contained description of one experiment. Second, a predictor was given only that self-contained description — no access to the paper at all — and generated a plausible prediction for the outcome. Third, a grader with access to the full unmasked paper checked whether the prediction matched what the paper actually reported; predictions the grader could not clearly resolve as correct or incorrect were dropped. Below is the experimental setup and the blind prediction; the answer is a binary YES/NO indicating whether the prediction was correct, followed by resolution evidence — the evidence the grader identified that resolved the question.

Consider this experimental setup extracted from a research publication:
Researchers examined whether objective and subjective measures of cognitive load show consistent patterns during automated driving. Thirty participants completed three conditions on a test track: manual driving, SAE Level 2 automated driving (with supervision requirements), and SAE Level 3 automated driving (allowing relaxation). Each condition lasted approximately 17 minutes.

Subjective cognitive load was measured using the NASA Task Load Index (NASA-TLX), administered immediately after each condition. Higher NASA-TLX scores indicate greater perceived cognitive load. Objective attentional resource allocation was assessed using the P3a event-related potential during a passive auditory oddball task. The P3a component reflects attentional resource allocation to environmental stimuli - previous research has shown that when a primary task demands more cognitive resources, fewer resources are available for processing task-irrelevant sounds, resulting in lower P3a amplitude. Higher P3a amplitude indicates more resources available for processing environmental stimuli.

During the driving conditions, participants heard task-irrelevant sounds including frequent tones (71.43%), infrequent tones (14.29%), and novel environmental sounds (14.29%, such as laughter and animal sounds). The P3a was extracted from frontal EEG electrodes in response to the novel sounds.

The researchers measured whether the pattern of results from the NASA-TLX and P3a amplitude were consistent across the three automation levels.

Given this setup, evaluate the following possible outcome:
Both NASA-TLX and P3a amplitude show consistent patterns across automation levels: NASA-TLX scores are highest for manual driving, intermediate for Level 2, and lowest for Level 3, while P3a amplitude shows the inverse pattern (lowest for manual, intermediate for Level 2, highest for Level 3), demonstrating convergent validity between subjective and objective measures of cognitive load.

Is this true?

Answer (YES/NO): NO